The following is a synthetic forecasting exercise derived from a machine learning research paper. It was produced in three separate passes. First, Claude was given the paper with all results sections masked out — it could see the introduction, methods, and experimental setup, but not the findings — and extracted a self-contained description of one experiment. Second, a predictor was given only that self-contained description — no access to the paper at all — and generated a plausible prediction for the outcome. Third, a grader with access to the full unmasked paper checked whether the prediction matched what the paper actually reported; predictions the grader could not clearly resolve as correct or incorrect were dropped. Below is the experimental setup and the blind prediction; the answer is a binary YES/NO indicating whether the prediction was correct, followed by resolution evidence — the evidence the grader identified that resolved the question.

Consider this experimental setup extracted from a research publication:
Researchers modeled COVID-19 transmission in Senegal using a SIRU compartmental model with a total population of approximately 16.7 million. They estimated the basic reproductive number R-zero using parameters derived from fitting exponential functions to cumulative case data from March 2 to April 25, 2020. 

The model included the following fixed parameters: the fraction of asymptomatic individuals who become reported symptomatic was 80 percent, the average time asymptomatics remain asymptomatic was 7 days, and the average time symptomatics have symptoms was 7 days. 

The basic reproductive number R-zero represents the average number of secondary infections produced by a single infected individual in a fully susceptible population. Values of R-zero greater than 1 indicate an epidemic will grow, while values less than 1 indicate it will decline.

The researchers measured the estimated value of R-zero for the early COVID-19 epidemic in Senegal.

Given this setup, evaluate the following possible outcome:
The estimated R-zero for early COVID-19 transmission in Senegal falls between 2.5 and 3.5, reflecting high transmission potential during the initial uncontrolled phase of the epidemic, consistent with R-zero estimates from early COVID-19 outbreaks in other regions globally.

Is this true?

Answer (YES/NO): NO